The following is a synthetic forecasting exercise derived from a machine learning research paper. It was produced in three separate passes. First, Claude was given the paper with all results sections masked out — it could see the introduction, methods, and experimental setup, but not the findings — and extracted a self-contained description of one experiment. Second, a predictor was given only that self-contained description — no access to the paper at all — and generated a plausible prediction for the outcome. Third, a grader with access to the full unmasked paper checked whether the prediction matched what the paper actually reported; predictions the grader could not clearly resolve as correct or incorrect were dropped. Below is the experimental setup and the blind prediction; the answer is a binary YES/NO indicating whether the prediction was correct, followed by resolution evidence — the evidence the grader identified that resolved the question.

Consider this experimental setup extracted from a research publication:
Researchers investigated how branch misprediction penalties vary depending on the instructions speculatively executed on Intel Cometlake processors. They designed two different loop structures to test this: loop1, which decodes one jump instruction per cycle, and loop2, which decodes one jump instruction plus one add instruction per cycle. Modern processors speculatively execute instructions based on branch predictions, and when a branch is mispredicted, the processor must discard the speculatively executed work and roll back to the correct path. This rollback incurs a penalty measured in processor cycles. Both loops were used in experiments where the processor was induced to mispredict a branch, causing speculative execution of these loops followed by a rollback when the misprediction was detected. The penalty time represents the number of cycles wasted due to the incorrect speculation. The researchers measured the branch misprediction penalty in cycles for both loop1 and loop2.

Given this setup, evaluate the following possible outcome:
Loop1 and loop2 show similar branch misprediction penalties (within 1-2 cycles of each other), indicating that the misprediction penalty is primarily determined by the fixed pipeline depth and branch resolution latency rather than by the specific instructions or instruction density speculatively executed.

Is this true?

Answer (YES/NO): NO